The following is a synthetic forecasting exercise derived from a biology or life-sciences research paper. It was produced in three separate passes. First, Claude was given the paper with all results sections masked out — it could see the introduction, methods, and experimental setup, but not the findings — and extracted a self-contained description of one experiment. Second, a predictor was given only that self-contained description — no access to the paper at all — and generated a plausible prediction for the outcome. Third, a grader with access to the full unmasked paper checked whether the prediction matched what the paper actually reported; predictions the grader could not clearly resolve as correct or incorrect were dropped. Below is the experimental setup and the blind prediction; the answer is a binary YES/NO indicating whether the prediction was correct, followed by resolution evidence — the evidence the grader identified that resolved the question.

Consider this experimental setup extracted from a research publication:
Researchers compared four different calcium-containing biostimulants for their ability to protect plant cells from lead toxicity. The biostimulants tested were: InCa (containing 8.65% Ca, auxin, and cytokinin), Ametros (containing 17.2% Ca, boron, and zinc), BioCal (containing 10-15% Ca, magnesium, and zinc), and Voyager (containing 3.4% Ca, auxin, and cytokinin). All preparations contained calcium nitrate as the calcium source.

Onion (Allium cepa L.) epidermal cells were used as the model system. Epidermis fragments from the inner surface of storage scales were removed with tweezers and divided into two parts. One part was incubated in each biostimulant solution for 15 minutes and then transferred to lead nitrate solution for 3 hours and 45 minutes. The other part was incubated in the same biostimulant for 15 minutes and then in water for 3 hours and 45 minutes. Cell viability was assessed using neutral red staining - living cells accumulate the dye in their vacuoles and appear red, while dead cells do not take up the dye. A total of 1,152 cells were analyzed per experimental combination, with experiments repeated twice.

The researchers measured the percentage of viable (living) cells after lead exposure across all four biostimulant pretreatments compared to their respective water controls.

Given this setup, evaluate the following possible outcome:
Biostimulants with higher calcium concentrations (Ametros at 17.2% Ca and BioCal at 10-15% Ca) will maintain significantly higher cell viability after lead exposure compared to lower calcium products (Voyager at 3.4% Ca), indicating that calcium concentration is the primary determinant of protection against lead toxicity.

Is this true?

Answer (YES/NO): NO